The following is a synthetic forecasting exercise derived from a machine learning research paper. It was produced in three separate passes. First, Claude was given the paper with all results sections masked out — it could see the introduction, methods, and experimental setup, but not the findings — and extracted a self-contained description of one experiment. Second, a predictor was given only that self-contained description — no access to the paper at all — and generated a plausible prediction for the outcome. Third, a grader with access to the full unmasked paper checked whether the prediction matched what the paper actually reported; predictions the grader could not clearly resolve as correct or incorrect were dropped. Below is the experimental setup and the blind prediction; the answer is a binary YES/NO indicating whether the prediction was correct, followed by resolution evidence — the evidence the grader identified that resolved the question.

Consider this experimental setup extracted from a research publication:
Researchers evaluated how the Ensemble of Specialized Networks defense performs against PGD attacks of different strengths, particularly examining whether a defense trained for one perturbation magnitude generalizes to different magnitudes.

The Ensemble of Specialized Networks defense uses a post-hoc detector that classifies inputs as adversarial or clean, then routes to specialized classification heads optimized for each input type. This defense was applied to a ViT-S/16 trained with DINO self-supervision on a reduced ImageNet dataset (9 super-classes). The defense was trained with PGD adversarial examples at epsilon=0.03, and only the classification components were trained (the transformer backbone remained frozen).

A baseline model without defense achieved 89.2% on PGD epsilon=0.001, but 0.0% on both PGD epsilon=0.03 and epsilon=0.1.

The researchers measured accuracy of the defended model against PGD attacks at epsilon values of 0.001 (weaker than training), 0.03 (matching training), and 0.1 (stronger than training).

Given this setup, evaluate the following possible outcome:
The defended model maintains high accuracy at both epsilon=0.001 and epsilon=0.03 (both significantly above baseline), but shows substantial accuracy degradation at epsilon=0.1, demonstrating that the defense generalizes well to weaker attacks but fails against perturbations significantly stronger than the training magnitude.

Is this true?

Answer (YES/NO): NO